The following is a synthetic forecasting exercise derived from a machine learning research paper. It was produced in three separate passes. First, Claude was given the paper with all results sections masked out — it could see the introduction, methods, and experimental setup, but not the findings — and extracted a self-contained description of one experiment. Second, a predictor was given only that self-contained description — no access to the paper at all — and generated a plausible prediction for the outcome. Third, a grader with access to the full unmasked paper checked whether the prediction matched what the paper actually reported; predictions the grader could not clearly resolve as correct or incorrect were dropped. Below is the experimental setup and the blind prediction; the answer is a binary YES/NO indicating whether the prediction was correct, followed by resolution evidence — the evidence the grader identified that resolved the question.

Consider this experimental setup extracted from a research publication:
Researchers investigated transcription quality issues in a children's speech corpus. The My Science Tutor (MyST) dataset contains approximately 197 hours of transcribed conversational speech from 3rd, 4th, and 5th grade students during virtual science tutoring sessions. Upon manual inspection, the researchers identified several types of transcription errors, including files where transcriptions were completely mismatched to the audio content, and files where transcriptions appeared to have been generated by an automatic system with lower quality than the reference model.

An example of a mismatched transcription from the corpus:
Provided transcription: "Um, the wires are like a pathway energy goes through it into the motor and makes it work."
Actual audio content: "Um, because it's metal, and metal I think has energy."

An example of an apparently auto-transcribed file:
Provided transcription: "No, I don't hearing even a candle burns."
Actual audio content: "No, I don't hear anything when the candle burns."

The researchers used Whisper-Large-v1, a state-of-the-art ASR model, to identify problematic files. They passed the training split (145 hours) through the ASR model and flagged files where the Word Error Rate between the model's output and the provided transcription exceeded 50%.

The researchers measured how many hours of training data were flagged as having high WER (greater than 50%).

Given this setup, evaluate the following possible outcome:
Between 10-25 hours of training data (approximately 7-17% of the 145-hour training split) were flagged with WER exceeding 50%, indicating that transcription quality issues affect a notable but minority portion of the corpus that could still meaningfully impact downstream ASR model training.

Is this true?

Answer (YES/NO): NO